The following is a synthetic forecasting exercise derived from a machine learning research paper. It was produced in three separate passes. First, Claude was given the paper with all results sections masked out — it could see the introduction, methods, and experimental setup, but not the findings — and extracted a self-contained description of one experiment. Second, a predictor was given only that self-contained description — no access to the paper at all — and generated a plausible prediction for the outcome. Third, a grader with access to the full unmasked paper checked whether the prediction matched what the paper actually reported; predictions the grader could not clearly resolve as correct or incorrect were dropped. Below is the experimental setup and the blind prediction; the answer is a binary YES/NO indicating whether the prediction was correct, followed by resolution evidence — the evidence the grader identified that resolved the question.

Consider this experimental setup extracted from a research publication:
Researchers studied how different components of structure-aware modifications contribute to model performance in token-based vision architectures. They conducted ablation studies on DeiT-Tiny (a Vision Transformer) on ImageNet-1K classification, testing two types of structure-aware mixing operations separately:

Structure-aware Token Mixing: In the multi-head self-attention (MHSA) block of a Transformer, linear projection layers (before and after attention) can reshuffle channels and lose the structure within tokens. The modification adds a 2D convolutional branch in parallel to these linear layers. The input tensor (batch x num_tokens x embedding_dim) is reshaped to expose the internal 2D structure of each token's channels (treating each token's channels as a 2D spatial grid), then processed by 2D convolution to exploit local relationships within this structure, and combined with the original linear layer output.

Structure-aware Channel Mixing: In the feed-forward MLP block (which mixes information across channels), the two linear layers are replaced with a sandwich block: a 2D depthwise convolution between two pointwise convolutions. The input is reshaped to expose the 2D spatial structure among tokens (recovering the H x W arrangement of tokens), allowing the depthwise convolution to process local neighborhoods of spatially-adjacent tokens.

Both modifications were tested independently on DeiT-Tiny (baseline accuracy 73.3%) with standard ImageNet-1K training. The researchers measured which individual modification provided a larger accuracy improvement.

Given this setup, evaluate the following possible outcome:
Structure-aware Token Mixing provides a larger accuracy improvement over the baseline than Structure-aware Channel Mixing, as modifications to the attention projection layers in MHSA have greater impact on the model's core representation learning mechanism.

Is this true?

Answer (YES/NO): NO